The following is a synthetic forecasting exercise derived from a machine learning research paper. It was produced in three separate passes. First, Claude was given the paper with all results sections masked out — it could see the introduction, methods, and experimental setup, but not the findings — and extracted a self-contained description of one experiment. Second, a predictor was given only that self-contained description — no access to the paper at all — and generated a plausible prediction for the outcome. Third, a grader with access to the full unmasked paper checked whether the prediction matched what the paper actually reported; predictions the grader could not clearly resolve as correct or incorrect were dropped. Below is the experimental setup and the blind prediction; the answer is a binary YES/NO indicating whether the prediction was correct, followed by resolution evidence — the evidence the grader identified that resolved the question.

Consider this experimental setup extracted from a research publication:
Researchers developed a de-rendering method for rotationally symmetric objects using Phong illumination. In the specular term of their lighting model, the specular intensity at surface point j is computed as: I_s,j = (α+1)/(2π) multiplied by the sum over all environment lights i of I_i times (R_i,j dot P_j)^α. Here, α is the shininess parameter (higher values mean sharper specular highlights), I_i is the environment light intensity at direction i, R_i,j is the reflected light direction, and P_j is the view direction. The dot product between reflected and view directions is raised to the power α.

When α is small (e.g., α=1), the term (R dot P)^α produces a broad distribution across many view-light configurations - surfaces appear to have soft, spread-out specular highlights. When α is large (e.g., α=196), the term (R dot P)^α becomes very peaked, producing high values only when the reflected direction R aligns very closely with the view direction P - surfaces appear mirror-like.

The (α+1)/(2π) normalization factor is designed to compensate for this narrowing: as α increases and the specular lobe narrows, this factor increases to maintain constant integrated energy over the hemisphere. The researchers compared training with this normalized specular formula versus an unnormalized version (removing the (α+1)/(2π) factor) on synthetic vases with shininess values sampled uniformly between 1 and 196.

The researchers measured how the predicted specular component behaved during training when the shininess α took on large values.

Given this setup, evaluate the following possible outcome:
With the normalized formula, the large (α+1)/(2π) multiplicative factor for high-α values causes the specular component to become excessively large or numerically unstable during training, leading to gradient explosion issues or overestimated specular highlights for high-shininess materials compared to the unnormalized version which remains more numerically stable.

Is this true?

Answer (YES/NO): NO